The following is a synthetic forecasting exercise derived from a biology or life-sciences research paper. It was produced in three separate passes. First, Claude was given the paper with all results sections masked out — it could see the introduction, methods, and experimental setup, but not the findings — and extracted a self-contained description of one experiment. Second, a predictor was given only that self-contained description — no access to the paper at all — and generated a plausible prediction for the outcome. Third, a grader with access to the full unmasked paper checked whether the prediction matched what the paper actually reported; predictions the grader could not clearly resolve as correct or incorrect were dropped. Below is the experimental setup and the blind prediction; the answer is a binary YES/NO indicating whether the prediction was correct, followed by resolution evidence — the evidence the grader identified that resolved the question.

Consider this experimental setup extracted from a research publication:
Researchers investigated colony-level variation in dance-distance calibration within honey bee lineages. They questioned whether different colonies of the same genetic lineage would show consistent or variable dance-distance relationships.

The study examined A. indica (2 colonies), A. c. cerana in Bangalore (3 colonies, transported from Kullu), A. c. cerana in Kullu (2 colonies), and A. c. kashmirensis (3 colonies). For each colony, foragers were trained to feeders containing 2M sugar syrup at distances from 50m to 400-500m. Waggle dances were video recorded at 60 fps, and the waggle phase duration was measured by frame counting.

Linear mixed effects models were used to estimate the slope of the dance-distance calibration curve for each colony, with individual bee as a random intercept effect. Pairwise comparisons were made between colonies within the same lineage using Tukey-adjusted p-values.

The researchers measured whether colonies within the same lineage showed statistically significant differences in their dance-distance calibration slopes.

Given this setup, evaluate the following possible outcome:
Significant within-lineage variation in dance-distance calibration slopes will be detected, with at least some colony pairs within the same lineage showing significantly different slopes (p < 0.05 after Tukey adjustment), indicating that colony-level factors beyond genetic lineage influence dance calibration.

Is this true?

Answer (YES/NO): YES